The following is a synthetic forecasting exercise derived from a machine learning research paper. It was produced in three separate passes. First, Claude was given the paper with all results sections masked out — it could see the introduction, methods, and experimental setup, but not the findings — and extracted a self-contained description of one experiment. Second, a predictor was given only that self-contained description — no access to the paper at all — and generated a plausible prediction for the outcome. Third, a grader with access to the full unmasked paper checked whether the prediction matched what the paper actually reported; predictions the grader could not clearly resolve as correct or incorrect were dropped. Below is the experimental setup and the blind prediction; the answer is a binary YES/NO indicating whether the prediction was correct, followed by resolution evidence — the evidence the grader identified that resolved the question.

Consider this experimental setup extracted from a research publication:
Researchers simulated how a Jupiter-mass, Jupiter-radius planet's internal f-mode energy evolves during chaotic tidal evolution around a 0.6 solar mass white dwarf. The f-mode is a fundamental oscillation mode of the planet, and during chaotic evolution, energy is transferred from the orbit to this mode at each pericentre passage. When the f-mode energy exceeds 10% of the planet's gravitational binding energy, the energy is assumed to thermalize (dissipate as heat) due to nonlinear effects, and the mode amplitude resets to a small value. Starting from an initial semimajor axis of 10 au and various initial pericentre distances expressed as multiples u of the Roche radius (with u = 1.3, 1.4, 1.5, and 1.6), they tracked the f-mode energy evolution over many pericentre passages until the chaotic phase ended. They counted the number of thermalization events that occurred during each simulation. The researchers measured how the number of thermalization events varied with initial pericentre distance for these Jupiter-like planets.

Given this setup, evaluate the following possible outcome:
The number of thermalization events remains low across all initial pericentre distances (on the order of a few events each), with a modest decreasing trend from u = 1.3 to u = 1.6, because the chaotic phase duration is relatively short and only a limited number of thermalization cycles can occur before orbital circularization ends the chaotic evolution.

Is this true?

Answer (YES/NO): NO